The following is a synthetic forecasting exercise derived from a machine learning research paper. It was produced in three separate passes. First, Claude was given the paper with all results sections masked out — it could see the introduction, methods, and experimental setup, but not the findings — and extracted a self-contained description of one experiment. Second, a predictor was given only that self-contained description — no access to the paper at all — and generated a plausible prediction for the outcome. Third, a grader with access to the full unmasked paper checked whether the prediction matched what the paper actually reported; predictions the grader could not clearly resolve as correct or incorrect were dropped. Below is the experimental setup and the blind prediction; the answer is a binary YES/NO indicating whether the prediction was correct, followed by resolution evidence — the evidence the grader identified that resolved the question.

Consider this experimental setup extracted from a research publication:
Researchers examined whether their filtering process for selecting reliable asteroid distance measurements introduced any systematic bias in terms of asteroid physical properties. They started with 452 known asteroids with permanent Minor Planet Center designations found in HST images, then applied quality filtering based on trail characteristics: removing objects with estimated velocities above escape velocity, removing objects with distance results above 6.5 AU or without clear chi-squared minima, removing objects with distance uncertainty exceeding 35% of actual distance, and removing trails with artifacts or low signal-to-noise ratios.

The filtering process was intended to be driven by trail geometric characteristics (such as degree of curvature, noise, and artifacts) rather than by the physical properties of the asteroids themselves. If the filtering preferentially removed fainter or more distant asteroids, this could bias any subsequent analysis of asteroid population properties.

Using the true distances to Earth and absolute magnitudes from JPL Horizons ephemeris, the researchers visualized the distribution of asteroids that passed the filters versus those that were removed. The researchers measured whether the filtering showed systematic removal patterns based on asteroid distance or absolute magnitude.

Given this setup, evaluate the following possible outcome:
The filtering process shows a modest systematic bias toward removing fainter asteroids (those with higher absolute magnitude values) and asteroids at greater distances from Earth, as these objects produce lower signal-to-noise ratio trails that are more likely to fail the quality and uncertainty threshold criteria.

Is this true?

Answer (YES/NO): NO